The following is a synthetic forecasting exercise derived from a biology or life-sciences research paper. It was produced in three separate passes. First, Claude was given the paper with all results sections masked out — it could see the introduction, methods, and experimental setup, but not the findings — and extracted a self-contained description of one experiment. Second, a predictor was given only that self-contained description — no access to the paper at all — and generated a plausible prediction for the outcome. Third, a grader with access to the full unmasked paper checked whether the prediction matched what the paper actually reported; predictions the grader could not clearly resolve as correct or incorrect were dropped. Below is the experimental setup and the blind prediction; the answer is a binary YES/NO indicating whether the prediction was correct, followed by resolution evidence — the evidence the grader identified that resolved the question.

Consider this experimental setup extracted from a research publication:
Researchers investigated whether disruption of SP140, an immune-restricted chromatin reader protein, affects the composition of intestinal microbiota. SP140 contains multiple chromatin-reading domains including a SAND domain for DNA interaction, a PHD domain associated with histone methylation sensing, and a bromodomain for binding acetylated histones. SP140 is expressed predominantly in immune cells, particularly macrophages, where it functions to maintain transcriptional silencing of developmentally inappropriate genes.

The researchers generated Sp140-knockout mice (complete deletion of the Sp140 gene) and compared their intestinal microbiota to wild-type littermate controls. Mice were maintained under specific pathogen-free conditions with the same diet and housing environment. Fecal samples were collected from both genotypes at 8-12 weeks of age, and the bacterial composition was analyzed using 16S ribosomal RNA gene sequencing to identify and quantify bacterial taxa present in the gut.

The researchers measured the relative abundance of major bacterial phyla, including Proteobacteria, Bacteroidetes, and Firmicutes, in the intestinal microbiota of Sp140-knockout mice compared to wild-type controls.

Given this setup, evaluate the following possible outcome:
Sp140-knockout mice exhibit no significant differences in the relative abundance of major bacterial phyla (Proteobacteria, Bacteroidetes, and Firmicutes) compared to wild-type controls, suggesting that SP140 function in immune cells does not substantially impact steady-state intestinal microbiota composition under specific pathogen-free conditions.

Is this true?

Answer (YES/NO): NO